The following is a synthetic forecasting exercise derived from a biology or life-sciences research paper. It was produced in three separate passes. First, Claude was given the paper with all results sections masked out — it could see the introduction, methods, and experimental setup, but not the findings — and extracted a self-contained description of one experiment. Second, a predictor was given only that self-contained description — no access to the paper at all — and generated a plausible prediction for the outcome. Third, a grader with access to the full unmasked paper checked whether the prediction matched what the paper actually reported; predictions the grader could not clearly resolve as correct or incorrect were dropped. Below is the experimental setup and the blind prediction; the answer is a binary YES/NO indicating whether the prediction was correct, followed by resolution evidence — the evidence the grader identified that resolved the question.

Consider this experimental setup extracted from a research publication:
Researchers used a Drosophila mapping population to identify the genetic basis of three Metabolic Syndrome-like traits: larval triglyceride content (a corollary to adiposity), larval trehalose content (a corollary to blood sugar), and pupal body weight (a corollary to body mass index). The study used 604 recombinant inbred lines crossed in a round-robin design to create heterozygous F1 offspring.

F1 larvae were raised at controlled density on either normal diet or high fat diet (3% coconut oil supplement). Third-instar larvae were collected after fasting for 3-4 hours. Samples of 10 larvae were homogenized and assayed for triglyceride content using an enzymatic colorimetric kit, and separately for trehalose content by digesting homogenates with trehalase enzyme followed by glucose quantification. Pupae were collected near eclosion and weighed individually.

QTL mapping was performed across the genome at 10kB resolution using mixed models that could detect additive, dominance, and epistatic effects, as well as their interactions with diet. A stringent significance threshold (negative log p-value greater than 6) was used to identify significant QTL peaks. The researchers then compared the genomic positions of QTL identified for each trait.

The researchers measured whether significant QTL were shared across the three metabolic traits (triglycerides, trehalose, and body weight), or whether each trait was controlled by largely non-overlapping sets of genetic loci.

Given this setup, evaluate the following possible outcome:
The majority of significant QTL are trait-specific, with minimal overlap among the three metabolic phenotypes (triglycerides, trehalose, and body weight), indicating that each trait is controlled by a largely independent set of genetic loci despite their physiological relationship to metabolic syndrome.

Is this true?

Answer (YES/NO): YES